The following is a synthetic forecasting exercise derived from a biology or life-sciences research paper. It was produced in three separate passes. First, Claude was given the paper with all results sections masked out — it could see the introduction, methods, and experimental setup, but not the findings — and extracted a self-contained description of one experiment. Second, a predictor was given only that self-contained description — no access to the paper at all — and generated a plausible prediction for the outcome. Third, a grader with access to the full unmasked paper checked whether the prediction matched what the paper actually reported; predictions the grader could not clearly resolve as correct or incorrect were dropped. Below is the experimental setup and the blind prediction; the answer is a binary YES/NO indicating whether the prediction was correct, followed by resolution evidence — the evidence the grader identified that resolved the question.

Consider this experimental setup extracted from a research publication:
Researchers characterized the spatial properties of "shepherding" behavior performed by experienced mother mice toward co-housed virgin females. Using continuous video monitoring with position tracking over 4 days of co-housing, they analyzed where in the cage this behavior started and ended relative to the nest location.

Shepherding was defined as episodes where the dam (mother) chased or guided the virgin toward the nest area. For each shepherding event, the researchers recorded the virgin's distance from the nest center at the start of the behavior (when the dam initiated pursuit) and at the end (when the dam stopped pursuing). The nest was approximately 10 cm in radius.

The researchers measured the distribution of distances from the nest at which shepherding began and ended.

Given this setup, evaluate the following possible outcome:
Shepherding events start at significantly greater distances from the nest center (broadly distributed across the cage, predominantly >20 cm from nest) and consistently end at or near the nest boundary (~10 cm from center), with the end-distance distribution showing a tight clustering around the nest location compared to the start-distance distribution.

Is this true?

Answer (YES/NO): NO